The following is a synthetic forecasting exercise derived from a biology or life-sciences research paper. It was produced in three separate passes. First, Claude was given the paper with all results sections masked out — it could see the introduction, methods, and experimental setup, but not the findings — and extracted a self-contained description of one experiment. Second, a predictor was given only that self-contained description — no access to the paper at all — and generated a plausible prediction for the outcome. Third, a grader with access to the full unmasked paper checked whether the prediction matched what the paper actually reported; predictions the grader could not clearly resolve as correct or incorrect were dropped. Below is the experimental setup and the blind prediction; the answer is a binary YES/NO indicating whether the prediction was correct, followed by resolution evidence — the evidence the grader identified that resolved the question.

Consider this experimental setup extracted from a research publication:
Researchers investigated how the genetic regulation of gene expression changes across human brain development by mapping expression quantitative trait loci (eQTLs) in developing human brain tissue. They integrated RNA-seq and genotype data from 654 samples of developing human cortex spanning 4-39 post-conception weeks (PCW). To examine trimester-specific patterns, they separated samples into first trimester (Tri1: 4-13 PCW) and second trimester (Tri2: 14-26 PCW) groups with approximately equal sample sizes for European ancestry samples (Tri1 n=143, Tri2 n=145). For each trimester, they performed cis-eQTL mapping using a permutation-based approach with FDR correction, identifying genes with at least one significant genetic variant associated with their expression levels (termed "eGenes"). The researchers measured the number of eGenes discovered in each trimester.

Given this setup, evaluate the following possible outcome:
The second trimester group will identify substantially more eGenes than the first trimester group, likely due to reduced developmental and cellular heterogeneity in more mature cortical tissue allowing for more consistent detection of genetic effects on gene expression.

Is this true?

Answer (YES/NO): NO